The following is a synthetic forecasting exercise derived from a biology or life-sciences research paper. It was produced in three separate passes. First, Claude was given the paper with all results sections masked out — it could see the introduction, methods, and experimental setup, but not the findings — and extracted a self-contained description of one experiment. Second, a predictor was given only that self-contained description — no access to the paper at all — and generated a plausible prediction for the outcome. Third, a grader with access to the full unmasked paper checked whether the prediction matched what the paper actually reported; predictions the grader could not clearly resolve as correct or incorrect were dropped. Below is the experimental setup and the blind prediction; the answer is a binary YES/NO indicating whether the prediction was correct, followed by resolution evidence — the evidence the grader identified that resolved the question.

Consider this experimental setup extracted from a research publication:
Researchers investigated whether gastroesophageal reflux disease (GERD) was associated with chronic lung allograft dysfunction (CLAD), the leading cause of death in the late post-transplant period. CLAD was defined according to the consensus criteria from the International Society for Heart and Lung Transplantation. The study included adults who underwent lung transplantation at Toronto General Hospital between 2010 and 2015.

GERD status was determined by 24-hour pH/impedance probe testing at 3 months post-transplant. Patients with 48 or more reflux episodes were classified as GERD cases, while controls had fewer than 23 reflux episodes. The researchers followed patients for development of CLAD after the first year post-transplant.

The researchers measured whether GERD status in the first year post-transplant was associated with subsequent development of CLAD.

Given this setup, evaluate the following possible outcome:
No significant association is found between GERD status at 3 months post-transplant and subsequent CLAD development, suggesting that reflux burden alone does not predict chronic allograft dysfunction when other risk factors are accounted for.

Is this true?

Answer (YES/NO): YES